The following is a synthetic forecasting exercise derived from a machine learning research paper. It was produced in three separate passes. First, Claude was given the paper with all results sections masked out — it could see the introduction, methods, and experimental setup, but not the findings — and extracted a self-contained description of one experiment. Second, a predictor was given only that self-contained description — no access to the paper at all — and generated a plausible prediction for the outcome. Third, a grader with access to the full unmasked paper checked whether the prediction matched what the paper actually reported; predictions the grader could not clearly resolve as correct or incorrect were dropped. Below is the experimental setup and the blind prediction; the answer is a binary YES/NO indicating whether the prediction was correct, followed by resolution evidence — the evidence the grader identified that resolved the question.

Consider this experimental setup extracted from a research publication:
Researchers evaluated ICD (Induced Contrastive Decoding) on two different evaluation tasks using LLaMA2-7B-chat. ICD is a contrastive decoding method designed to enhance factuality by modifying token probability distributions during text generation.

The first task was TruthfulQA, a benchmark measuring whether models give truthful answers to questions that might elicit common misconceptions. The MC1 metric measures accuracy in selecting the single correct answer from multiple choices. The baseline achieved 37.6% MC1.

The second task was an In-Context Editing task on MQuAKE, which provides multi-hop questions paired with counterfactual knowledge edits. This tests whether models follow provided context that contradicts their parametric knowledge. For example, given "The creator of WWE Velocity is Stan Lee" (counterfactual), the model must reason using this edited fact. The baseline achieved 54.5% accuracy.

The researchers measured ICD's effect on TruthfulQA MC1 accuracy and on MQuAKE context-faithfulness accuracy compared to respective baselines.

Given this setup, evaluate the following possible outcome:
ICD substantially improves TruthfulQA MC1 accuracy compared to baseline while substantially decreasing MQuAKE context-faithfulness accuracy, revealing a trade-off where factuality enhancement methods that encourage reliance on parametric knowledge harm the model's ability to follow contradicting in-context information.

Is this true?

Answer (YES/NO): YES